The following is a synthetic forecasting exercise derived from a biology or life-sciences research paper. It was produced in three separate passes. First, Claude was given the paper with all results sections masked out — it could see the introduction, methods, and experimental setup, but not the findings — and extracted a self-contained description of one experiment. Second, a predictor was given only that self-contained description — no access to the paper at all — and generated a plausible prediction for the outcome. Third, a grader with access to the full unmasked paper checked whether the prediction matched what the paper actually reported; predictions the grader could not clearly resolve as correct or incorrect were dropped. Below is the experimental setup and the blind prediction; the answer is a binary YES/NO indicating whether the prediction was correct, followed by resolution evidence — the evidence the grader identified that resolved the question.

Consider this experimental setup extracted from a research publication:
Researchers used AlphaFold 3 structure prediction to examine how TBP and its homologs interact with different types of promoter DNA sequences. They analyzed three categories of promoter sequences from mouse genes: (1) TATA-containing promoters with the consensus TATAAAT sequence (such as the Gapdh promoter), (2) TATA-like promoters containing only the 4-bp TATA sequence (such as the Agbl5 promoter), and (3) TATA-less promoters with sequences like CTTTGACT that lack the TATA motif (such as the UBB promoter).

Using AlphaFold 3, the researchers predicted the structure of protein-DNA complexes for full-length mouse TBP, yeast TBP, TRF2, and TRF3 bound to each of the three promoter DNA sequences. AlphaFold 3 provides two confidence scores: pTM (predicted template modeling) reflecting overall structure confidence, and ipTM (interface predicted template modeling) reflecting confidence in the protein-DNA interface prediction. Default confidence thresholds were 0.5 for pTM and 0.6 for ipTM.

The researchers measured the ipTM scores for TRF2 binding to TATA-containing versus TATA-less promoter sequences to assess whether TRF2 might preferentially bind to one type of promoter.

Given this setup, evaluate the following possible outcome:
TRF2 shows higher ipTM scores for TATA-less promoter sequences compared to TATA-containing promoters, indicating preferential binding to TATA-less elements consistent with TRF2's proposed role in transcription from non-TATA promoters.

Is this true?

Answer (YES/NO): NO